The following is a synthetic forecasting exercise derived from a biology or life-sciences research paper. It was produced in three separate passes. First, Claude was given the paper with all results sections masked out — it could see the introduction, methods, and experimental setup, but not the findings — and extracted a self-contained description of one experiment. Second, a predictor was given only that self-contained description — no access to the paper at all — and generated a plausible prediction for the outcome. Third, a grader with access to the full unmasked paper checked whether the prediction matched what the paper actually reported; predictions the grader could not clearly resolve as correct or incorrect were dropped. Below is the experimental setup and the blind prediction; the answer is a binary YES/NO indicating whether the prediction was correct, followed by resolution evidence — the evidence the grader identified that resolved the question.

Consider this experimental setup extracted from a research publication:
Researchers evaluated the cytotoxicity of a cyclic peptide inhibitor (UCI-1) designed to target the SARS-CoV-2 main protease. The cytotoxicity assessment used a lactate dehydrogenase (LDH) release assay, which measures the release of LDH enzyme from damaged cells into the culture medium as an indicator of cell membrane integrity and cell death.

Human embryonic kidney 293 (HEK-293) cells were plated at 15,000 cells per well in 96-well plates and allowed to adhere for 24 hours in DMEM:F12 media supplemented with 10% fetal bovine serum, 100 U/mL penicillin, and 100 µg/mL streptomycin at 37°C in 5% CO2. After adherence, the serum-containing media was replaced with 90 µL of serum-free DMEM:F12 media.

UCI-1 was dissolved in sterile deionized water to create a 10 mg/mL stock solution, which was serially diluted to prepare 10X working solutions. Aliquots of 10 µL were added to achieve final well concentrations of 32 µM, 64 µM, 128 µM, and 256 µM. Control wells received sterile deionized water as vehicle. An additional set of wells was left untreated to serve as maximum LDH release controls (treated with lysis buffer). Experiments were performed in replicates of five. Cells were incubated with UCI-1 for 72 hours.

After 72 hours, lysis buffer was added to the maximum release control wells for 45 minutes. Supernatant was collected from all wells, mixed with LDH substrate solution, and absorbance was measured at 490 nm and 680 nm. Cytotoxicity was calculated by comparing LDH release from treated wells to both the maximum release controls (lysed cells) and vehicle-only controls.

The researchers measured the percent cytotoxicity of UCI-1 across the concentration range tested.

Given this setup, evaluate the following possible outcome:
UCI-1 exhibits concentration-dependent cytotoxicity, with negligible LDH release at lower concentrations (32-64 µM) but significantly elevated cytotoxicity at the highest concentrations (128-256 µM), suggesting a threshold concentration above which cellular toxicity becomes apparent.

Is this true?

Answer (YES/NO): NO